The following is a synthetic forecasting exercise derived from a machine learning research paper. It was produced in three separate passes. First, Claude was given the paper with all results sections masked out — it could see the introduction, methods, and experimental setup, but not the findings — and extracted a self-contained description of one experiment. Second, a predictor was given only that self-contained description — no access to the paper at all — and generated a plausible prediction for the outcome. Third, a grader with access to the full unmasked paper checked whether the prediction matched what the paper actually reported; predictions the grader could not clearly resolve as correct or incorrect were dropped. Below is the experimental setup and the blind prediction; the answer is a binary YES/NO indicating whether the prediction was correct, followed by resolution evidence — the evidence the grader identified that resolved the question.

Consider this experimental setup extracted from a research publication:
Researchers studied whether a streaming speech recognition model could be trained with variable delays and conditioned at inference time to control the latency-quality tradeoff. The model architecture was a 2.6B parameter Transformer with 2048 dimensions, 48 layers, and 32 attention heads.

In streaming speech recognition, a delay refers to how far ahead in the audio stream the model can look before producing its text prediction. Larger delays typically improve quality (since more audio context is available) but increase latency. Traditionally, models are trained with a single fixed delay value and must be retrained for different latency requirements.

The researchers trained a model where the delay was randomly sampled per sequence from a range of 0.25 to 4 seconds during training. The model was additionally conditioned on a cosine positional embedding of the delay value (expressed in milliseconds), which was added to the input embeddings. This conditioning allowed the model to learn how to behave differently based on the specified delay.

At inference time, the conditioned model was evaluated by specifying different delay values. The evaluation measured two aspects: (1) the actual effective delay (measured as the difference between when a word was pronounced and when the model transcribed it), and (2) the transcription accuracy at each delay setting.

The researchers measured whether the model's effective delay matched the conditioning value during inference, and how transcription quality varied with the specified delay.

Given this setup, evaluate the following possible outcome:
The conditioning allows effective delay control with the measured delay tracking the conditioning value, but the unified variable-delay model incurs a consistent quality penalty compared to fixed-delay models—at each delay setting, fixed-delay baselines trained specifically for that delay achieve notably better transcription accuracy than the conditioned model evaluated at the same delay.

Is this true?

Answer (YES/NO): NO